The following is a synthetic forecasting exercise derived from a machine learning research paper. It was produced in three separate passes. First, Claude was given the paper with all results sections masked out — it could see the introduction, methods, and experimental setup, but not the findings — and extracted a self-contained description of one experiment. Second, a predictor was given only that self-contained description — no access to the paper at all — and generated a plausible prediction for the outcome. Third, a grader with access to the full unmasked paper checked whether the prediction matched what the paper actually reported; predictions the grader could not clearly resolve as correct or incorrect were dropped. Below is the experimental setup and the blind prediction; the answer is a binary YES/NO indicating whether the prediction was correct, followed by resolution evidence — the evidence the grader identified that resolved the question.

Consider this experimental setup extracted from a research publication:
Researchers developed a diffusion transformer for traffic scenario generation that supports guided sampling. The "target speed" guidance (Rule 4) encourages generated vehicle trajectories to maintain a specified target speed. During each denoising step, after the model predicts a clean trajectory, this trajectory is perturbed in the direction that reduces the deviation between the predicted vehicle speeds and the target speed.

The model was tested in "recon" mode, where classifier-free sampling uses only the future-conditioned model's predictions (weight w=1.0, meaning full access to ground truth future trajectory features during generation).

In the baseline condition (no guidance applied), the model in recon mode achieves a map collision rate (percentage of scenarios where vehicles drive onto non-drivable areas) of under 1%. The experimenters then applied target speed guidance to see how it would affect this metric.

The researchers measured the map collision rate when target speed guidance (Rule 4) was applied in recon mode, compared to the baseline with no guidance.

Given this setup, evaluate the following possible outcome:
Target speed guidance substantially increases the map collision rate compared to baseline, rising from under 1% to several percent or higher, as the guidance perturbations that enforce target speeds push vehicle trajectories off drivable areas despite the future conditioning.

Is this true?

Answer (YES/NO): YES